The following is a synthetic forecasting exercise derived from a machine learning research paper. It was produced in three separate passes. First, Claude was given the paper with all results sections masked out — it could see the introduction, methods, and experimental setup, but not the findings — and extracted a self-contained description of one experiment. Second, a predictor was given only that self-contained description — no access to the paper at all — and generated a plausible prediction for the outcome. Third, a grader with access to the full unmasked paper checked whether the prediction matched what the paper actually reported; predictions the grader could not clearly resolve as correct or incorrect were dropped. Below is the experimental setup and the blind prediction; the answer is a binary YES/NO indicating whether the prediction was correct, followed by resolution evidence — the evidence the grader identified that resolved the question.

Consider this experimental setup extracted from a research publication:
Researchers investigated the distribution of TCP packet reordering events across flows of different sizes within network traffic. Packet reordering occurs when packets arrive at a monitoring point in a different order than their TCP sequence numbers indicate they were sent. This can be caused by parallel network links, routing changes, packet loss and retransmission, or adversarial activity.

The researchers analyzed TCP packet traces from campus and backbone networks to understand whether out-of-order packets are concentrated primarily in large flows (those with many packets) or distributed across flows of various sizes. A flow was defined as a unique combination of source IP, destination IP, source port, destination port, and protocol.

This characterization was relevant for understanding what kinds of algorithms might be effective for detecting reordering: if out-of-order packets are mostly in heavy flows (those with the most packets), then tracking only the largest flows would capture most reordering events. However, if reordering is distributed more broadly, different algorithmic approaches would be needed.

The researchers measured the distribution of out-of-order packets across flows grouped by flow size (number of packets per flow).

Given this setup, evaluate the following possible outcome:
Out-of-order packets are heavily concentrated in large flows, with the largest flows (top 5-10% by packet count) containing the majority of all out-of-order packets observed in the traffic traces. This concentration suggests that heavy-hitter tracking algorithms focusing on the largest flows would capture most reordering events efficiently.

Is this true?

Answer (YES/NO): NO